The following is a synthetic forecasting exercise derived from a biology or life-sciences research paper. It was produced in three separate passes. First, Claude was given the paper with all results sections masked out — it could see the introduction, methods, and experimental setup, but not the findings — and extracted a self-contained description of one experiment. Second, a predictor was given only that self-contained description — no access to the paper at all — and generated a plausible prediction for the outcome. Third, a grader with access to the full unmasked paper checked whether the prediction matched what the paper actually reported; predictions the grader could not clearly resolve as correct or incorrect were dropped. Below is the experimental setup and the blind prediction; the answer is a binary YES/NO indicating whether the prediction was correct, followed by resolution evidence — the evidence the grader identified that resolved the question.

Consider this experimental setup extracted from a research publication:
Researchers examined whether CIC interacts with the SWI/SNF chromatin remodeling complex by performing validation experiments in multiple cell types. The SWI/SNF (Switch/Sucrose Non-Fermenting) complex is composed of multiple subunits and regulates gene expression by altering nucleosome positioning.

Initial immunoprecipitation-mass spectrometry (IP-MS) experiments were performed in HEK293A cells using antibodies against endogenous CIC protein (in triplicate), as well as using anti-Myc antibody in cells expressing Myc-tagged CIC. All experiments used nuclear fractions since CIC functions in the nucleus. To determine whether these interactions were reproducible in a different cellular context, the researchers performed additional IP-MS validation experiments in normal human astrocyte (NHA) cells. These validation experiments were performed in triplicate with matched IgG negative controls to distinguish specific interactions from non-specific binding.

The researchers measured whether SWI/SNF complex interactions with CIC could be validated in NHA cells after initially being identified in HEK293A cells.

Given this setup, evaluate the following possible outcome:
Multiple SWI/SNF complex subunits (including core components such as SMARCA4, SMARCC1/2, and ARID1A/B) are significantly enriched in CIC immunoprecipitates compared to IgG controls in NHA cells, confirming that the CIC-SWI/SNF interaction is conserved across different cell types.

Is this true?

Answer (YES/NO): NO